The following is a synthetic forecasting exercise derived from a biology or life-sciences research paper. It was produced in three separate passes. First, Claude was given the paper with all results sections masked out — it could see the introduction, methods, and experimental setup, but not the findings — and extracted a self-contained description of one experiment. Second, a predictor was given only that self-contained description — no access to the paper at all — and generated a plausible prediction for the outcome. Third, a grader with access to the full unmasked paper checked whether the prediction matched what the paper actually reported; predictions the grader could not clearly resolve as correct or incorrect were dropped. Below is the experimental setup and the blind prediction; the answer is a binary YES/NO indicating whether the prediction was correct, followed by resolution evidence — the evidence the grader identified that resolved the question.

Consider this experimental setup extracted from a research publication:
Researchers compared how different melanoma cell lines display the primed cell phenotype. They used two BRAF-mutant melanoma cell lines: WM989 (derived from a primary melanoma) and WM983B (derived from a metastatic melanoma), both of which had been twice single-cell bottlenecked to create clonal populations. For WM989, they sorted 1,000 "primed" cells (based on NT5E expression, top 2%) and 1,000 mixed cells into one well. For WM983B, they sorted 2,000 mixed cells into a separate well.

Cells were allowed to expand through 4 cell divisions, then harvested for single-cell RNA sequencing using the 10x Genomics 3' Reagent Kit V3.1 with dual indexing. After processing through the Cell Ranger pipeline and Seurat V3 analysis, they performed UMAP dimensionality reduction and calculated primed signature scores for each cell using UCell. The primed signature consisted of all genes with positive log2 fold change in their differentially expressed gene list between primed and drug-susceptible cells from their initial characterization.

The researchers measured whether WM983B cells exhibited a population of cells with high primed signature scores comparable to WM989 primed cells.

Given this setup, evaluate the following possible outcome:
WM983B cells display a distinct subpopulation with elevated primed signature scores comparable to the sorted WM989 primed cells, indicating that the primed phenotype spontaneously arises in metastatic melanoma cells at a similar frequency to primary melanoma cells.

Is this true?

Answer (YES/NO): NO